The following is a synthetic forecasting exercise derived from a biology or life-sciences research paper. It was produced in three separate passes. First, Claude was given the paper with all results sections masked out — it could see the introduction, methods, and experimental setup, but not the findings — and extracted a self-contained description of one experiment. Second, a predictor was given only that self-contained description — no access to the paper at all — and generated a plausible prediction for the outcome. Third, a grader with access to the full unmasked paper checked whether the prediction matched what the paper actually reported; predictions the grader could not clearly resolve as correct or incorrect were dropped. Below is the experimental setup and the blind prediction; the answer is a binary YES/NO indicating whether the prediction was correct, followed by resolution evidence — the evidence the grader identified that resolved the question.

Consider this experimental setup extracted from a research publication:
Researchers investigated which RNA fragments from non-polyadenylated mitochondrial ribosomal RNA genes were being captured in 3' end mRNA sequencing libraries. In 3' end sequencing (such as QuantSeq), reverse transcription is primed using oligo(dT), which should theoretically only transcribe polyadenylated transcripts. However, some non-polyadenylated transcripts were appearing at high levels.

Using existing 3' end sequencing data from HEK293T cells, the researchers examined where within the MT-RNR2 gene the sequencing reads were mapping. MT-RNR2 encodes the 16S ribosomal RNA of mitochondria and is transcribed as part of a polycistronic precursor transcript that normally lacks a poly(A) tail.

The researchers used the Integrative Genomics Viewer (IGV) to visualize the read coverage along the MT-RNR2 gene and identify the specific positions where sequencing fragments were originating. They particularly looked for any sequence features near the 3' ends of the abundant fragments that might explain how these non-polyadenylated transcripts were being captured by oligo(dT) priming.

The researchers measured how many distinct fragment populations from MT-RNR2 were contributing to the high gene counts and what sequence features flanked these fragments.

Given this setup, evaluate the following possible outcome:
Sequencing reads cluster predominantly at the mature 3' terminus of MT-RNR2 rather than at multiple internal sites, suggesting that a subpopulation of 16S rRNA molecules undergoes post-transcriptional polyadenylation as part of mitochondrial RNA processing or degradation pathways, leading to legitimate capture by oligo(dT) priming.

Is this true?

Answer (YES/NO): NO